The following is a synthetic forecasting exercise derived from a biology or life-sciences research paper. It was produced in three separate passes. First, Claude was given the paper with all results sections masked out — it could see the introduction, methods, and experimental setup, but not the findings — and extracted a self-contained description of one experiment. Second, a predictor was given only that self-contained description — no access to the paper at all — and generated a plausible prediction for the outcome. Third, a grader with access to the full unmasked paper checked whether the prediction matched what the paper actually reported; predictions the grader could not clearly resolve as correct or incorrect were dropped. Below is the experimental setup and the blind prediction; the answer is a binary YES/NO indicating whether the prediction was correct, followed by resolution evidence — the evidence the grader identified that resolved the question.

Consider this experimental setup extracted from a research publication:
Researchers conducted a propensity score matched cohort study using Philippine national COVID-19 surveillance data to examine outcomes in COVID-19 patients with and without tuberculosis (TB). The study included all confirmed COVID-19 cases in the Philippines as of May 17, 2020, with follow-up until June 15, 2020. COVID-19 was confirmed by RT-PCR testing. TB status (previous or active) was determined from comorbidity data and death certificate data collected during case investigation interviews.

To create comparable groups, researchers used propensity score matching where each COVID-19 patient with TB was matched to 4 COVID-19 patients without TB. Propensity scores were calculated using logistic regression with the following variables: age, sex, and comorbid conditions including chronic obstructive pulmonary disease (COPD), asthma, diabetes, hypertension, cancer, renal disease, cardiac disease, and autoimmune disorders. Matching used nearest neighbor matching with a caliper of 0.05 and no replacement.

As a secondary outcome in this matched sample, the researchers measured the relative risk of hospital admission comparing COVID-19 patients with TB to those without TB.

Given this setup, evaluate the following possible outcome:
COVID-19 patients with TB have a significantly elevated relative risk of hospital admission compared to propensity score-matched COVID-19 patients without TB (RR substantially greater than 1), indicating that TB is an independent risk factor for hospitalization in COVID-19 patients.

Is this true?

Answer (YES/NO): NO